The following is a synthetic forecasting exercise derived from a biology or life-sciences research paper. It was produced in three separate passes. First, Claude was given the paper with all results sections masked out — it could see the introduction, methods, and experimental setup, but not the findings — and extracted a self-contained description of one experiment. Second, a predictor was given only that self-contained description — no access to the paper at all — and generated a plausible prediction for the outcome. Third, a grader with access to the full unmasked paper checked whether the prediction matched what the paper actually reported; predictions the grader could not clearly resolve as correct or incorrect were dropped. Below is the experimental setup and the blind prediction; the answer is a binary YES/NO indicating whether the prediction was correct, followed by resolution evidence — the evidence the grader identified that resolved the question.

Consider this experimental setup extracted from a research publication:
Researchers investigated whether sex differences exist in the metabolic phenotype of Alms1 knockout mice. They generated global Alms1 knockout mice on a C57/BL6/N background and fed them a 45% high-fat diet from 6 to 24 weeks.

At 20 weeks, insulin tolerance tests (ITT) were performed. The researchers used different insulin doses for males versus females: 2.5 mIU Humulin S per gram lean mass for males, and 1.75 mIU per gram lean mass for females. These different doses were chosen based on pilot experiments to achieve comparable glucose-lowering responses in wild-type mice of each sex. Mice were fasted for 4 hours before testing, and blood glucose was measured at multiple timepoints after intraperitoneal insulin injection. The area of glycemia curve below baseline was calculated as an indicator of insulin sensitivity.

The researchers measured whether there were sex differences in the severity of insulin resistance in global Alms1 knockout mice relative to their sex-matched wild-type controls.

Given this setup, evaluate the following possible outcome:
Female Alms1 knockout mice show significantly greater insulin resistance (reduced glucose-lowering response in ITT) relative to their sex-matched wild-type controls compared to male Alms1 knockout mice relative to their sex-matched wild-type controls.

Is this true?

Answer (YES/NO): NO